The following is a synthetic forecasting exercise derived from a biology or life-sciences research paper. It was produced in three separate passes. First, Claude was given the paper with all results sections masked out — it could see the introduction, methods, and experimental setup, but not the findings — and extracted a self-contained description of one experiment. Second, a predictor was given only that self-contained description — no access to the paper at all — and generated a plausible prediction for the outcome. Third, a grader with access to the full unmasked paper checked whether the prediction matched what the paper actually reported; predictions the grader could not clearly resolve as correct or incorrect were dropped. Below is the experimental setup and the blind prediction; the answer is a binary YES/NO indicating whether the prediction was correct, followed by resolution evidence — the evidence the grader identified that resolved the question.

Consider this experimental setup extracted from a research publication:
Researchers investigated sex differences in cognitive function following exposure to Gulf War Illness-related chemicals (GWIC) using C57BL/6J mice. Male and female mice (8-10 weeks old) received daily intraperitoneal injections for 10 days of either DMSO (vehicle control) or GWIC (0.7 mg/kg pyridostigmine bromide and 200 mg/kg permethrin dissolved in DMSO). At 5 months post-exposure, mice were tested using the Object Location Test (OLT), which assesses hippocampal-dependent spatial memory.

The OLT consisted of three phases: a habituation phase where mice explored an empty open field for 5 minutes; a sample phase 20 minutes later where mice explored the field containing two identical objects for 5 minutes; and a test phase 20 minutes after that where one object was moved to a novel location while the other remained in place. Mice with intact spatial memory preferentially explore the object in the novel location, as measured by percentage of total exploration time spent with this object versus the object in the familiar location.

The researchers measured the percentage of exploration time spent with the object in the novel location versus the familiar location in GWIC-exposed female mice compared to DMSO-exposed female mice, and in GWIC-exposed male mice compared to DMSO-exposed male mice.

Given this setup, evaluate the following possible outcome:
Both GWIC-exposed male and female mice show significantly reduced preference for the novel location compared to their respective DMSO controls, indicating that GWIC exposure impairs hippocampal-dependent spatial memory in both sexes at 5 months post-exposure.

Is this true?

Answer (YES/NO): NO